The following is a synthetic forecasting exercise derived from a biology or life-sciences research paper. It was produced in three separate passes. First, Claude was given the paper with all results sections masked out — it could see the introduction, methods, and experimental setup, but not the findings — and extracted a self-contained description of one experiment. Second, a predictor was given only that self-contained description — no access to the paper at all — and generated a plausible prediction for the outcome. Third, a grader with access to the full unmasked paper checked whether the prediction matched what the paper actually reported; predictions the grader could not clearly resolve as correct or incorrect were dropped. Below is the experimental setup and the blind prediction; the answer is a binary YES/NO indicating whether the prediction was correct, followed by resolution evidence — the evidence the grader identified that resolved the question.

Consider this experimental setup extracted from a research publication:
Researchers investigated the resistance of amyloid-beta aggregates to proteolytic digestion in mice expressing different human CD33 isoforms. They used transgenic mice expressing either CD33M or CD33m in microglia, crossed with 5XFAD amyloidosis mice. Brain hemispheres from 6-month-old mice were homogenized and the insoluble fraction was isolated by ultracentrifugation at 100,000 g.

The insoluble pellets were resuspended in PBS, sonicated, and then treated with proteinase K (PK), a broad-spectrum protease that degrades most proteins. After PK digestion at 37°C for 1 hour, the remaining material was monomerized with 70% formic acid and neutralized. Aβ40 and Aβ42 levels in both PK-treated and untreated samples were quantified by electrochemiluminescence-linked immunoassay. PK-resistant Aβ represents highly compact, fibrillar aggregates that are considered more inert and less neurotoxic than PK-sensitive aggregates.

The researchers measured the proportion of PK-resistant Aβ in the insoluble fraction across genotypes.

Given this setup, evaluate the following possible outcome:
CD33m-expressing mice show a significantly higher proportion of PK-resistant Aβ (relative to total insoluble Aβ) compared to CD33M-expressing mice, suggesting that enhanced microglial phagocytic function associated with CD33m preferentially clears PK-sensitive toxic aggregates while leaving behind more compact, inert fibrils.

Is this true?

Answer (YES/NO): YES